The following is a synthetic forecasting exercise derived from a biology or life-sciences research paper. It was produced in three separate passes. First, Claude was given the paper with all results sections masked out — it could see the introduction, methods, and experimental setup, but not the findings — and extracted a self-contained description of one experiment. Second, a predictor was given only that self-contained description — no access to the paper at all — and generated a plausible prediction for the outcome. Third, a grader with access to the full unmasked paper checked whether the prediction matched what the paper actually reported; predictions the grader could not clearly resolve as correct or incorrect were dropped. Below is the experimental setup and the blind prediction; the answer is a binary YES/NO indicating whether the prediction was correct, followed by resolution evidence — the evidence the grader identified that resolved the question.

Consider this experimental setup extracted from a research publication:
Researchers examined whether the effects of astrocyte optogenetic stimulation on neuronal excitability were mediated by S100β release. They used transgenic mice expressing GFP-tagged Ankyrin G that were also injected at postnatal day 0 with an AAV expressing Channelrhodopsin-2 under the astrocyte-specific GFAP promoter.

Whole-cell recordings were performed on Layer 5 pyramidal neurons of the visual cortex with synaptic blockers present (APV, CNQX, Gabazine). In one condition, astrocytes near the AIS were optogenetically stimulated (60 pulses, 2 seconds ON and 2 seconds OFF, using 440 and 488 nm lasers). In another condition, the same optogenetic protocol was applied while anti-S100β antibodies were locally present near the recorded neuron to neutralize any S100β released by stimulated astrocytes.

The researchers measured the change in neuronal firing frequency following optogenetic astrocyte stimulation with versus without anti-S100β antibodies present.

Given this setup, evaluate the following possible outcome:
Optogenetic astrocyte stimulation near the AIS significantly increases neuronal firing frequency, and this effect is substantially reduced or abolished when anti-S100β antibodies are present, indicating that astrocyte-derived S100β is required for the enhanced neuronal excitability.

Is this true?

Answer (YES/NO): YES